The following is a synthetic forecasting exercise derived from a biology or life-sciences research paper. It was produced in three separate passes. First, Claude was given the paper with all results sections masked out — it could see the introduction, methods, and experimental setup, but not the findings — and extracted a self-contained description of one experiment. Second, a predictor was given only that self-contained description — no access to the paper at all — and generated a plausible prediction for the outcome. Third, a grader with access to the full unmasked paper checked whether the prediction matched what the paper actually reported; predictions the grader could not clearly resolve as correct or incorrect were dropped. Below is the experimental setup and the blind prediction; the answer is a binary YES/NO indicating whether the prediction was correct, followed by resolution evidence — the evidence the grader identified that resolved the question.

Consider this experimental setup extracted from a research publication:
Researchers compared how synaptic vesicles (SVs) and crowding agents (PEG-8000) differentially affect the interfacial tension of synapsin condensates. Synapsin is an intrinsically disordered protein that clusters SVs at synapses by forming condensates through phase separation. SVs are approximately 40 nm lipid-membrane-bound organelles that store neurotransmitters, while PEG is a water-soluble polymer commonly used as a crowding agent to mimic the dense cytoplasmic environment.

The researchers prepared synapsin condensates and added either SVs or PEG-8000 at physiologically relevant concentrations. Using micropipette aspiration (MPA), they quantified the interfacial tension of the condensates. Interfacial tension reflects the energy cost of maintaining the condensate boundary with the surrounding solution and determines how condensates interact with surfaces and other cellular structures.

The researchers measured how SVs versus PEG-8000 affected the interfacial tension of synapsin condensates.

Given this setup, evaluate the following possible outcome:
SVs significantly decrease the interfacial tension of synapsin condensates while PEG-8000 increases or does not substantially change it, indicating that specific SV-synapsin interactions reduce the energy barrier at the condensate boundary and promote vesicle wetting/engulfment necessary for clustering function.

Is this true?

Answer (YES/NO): YES